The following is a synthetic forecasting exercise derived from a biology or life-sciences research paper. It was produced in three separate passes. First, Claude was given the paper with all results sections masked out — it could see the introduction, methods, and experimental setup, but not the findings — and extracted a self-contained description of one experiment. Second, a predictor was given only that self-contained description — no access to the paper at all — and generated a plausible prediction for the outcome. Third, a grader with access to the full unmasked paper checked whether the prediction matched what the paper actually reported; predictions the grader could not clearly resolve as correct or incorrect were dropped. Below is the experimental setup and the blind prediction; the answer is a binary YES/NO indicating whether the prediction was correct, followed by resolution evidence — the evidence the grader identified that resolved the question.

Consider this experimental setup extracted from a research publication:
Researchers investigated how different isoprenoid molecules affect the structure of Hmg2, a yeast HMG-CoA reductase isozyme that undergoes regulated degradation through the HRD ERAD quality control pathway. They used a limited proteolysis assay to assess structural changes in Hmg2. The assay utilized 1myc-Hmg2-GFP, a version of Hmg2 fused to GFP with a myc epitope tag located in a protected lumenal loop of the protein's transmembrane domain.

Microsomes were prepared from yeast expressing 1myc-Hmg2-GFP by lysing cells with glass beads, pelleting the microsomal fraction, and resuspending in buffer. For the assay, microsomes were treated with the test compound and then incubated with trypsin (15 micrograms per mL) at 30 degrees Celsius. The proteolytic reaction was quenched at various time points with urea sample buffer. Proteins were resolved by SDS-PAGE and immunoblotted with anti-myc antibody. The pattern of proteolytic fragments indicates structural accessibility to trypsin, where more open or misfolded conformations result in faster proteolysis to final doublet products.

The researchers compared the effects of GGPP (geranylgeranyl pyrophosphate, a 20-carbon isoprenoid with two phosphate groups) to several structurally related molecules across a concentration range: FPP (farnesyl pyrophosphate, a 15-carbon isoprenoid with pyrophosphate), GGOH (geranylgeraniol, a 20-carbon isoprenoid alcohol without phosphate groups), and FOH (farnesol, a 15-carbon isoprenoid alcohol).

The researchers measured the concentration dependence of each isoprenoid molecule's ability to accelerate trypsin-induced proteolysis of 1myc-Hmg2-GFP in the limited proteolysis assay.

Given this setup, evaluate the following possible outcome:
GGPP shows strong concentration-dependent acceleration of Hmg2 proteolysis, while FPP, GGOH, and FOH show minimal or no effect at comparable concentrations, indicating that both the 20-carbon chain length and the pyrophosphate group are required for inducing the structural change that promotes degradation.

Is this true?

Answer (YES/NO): NO